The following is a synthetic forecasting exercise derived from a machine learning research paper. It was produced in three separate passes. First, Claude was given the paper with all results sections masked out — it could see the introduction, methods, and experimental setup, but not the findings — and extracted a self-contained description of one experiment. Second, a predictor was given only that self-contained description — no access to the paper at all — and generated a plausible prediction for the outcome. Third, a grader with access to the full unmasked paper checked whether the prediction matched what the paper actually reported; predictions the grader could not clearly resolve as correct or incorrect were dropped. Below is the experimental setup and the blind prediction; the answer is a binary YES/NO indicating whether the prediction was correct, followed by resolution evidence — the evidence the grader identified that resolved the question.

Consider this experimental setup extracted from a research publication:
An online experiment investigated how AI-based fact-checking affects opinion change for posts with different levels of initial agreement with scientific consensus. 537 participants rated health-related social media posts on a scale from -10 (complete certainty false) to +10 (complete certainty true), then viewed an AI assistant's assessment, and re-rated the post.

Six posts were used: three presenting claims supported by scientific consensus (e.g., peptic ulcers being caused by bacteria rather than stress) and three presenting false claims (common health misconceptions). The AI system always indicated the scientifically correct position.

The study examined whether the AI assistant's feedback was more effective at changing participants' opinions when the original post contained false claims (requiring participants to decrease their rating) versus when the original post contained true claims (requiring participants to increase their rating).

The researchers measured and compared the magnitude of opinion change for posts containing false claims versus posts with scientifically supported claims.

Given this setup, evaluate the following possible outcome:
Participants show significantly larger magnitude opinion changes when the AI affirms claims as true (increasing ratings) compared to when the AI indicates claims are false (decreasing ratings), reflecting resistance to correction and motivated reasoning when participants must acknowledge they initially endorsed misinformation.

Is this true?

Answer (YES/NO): NO